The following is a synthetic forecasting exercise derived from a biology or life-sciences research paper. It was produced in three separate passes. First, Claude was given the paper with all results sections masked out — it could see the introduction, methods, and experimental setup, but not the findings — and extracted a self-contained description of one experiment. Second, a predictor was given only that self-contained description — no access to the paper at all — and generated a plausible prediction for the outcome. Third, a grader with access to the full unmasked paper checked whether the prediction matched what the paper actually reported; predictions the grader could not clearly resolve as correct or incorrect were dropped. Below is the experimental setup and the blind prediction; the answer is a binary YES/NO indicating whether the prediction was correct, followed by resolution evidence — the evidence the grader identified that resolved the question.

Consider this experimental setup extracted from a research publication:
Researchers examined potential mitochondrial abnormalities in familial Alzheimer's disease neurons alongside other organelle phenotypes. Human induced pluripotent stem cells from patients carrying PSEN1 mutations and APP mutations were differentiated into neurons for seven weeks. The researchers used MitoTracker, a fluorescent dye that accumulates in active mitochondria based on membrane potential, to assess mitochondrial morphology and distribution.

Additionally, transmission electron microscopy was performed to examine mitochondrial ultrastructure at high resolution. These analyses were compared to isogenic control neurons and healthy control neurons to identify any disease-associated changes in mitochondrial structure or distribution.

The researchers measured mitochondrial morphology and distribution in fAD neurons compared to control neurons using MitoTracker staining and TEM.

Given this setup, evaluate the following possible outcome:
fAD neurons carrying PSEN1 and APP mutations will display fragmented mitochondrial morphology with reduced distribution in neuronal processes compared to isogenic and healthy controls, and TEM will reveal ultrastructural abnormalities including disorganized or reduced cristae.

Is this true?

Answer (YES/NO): YES